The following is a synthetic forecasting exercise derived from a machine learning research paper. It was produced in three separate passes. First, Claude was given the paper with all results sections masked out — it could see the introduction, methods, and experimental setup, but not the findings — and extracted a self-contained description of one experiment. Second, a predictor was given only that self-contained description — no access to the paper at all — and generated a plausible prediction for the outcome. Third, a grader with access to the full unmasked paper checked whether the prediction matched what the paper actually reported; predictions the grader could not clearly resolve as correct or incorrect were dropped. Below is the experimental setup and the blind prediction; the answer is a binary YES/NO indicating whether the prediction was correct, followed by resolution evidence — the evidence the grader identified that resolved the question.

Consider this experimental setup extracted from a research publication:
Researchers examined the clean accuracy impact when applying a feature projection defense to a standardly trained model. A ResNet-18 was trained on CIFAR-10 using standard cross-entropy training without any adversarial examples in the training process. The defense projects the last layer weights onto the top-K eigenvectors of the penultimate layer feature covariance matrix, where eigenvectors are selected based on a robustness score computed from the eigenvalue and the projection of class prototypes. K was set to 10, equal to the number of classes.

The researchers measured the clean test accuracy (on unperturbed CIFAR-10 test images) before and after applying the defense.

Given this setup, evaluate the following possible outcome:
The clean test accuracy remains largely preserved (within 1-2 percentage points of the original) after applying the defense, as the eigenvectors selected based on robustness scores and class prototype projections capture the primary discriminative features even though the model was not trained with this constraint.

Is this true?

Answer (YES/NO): NO